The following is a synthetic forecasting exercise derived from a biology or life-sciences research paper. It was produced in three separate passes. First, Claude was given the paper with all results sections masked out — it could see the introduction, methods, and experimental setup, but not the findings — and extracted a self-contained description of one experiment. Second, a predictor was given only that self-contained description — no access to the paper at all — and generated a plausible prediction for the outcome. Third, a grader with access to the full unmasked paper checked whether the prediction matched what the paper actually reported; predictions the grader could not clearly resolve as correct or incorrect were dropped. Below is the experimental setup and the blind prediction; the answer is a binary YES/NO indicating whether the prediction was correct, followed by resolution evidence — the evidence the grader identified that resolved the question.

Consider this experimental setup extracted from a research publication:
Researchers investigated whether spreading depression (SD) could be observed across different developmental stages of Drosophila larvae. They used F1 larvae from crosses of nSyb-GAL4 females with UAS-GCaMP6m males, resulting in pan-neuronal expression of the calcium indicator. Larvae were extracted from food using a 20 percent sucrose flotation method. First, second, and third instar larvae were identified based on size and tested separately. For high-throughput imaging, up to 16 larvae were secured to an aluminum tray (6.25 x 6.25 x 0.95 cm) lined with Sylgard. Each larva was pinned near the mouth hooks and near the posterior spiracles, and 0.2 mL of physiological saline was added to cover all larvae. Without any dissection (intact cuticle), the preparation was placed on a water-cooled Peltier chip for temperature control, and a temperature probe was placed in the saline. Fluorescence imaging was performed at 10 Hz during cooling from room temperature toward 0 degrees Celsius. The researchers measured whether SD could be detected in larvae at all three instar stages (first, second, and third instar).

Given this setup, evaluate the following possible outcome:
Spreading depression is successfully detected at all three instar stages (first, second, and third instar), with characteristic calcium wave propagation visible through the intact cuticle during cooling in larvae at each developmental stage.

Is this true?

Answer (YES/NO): YES